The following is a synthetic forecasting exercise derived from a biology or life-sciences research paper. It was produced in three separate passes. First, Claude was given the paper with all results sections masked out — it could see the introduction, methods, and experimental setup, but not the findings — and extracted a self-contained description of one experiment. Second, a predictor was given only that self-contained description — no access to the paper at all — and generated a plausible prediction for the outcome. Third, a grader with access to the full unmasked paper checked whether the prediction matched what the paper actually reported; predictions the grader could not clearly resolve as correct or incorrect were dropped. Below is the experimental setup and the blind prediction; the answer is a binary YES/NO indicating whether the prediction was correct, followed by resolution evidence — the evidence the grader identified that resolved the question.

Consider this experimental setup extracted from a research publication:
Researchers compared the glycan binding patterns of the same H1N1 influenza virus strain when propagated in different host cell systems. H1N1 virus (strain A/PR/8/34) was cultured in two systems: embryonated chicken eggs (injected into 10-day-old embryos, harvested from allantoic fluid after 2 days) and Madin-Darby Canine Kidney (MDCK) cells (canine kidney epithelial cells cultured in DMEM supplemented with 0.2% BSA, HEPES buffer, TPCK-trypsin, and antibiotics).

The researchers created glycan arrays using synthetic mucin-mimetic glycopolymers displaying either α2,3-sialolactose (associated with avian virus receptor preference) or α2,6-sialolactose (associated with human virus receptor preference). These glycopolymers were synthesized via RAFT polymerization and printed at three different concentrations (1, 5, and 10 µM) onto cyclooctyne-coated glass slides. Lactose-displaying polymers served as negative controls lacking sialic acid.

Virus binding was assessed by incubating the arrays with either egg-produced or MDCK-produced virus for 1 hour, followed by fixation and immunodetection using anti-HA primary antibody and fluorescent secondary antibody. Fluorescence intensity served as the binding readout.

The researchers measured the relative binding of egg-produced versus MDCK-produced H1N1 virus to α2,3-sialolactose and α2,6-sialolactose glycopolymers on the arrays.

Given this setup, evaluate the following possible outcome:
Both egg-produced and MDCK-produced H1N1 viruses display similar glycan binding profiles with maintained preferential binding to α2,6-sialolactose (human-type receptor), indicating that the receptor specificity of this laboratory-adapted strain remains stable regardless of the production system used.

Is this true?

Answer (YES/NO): NO